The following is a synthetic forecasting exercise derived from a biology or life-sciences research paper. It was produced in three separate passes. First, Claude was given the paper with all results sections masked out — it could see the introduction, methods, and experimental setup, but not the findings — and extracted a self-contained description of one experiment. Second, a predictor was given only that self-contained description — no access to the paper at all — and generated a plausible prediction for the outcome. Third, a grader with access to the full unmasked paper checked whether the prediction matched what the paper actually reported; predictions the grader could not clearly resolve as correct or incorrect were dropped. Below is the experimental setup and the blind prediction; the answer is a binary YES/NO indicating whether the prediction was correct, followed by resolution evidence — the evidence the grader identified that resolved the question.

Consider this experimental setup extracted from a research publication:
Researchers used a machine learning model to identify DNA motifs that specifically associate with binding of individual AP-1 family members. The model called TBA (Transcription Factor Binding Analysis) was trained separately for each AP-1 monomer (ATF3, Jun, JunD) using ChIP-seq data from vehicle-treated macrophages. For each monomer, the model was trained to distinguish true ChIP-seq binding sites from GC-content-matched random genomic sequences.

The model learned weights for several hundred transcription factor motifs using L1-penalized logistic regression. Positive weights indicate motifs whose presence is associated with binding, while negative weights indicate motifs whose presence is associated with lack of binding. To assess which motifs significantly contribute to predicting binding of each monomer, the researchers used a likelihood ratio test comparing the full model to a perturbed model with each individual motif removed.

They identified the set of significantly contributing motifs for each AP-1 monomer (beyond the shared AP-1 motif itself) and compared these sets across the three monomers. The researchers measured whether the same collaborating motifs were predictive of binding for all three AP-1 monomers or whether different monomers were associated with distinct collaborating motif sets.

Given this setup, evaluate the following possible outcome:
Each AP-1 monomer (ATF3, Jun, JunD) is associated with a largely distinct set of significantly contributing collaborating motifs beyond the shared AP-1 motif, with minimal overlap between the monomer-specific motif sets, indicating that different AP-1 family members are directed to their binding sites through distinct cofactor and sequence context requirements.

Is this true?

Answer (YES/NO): NO